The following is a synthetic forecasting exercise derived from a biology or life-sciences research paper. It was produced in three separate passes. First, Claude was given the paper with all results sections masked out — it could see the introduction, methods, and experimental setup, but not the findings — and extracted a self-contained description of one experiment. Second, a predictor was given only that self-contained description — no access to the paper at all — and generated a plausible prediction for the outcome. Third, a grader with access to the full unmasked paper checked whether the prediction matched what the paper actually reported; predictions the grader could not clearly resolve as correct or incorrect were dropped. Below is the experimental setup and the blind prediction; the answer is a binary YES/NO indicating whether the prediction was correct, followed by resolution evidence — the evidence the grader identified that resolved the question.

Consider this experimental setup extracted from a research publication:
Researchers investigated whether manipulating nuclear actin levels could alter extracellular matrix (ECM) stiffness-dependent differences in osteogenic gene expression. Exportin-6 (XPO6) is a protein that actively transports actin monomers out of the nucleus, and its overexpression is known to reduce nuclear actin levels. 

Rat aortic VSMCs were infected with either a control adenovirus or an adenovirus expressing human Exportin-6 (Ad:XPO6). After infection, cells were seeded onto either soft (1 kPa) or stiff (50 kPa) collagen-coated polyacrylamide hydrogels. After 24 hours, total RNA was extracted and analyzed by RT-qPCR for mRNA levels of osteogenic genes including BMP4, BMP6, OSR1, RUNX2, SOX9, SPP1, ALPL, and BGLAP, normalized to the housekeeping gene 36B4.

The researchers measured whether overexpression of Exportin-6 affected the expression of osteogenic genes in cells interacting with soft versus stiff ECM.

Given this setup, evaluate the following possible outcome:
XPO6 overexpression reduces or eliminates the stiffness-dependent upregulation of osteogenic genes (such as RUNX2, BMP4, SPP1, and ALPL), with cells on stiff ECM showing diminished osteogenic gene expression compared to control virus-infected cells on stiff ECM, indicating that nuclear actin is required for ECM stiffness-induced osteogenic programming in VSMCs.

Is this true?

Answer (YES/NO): NO